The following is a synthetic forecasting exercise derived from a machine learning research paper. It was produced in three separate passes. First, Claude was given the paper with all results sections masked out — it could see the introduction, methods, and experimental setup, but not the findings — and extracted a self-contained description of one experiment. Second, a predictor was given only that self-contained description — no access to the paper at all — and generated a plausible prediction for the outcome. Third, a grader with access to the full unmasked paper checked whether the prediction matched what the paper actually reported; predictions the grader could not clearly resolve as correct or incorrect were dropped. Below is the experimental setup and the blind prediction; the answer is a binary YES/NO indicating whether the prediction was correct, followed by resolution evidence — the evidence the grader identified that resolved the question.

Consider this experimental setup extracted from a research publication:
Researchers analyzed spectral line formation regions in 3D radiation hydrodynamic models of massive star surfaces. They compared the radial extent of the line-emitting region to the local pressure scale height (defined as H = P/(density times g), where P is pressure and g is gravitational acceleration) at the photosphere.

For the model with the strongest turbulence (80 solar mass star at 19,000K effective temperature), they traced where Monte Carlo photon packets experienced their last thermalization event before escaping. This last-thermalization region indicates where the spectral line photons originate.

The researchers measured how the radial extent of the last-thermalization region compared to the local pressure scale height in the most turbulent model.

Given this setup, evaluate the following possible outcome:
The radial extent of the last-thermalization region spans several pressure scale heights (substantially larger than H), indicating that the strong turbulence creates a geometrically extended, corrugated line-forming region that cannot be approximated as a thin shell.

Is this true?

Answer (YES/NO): YES